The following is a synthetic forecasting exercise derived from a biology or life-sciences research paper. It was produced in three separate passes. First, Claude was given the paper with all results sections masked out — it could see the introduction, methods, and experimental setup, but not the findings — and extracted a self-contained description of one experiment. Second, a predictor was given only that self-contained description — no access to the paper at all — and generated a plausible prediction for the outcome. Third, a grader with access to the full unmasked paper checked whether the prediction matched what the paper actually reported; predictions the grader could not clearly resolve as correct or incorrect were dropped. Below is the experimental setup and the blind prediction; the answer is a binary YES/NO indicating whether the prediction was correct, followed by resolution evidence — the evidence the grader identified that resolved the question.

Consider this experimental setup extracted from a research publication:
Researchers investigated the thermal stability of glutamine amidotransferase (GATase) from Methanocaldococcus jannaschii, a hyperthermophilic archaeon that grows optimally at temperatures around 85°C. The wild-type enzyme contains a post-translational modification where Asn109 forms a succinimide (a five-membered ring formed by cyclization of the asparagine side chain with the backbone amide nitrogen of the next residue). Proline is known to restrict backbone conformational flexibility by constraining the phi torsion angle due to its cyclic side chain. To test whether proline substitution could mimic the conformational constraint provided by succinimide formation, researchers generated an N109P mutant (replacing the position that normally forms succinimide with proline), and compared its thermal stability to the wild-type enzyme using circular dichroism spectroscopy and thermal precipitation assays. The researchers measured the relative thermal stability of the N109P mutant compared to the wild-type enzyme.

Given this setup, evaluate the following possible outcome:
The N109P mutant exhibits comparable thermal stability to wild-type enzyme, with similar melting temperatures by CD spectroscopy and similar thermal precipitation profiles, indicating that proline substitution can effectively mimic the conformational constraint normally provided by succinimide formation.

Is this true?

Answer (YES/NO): NO